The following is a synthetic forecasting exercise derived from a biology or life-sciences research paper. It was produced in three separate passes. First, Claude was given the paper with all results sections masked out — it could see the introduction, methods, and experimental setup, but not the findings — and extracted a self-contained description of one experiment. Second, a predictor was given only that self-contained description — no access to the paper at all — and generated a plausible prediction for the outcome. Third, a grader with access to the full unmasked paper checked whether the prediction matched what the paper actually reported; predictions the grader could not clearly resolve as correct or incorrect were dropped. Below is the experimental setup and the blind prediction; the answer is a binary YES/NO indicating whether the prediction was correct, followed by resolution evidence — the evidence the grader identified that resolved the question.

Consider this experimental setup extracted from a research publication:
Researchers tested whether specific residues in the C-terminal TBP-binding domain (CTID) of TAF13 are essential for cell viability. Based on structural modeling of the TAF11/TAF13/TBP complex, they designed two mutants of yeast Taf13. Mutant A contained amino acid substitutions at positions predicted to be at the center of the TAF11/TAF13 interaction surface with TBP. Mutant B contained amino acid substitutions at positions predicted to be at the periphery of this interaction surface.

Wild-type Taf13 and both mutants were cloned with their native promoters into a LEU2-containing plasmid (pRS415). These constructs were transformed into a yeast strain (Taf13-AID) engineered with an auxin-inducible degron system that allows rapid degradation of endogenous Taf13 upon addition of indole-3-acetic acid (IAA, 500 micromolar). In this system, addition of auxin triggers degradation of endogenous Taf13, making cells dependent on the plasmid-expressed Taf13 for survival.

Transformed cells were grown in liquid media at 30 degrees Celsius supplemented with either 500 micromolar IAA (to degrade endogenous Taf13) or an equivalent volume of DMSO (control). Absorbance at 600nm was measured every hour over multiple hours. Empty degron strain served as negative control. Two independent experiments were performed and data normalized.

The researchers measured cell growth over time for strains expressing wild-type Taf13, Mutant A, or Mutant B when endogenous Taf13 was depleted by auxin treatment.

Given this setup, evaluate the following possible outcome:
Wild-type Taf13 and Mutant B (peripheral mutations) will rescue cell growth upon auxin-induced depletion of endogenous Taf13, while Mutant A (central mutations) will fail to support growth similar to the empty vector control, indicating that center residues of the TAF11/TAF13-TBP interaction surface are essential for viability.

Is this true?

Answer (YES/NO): YES